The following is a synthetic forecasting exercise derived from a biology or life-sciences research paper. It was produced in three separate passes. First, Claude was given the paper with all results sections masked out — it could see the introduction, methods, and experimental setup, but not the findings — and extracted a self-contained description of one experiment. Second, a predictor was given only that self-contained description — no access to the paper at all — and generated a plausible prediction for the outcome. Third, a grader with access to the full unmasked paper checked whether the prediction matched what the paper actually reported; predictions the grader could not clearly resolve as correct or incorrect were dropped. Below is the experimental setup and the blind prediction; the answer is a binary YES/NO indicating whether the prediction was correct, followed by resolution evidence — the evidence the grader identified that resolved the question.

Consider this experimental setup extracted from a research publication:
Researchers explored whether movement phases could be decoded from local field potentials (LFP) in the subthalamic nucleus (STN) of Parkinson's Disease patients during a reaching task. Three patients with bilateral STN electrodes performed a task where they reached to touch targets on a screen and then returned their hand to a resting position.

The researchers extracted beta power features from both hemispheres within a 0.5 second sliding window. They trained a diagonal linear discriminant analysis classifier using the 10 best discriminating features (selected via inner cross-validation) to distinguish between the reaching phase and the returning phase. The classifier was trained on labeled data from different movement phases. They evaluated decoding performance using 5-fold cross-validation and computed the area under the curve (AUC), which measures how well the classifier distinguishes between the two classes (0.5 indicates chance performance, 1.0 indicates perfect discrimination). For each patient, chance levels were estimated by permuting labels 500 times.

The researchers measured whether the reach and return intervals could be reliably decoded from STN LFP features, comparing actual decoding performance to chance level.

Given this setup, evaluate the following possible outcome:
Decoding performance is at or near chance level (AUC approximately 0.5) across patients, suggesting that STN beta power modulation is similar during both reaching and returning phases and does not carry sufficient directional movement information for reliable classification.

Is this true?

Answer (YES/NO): NO